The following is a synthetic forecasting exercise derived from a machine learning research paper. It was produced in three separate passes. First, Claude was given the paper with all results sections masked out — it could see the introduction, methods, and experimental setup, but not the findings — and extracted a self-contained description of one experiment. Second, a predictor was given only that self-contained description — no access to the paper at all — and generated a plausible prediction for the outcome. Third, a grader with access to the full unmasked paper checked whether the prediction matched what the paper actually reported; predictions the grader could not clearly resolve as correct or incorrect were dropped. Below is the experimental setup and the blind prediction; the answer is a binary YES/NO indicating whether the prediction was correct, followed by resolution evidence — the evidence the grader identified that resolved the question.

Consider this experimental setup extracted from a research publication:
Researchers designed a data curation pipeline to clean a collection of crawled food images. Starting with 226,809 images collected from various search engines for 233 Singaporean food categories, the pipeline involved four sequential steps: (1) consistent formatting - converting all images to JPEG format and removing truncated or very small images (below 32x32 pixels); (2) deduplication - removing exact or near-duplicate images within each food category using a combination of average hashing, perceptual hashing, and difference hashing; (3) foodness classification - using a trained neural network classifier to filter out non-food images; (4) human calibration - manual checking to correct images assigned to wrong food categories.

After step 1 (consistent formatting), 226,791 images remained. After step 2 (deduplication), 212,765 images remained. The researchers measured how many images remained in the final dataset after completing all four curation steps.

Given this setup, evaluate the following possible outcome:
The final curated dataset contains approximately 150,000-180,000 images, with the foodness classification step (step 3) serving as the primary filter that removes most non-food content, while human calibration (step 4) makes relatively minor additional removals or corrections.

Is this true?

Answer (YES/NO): NO